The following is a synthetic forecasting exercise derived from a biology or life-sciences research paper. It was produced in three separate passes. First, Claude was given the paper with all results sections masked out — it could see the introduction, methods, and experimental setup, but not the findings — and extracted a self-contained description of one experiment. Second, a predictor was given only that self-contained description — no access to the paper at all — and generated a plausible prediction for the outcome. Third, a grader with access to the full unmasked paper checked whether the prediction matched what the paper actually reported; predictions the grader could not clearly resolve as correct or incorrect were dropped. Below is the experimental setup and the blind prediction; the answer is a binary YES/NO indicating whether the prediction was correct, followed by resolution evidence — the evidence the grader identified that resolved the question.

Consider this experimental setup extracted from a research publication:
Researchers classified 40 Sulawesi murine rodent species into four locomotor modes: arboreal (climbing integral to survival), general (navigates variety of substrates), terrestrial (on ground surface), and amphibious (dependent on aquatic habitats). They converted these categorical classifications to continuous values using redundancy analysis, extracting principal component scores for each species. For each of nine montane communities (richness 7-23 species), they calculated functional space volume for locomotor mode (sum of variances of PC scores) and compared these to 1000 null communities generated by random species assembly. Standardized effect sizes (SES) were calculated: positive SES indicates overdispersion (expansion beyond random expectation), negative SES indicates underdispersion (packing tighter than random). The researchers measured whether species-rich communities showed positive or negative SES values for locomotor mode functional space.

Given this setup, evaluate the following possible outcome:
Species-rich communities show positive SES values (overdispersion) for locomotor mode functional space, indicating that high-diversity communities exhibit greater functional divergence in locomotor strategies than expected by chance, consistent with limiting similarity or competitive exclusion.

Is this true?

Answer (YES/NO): YES